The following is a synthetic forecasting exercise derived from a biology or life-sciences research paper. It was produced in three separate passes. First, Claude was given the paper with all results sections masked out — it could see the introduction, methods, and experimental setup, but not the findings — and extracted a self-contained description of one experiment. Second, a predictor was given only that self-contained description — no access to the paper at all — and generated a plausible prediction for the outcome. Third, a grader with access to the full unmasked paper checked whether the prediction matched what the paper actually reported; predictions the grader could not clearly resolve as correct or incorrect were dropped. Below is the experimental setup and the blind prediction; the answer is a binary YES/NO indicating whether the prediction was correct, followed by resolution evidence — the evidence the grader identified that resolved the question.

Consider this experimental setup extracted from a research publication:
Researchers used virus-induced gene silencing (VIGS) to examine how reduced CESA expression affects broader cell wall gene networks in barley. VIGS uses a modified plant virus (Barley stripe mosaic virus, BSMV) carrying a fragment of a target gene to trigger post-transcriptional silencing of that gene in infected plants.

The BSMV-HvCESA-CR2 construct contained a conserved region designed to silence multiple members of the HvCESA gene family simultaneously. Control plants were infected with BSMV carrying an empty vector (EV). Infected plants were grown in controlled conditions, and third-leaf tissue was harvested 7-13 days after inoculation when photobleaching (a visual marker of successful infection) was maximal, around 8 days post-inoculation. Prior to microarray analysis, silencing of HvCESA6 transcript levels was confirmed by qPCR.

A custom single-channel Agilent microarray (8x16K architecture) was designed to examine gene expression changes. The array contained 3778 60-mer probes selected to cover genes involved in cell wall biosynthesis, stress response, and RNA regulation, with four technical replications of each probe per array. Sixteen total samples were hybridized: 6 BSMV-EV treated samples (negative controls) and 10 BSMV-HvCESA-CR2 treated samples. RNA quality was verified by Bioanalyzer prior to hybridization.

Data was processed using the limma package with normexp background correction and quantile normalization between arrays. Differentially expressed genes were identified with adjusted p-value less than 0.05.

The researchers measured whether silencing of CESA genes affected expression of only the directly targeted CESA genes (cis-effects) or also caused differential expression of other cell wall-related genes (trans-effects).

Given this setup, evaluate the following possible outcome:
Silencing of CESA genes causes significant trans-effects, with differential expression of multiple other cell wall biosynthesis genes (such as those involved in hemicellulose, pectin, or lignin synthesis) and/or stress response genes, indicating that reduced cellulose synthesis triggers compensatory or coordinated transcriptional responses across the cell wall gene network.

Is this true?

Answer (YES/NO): YES